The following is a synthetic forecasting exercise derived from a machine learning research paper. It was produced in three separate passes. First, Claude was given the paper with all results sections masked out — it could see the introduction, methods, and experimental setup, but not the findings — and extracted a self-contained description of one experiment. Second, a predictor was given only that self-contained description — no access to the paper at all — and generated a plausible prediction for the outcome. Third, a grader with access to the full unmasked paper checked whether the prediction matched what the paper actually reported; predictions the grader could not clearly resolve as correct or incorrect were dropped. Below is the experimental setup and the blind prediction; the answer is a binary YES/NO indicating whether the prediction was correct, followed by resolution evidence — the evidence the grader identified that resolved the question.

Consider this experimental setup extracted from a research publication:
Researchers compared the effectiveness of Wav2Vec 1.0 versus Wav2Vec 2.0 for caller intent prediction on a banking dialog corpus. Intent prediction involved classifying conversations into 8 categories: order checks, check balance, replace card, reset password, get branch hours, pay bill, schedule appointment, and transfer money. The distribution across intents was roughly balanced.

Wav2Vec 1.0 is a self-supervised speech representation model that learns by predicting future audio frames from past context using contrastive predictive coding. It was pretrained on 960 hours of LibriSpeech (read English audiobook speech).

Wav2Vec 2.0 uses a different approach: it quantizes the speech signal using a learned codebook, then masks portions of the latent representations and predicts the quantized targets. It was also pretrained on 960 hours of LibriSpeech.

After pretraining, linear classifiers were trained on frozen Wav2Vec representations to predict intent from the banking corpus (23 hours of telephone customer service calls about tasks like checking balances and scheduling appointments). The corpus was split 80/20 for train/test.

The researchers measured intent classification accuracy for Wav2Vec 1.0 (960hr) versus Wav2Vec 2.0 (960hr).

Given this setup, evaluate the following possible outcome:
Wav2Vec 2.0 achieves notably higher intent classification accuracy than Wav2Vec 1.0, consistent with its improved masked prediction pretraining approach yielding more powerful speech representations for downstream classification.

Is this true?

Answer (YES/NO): YES